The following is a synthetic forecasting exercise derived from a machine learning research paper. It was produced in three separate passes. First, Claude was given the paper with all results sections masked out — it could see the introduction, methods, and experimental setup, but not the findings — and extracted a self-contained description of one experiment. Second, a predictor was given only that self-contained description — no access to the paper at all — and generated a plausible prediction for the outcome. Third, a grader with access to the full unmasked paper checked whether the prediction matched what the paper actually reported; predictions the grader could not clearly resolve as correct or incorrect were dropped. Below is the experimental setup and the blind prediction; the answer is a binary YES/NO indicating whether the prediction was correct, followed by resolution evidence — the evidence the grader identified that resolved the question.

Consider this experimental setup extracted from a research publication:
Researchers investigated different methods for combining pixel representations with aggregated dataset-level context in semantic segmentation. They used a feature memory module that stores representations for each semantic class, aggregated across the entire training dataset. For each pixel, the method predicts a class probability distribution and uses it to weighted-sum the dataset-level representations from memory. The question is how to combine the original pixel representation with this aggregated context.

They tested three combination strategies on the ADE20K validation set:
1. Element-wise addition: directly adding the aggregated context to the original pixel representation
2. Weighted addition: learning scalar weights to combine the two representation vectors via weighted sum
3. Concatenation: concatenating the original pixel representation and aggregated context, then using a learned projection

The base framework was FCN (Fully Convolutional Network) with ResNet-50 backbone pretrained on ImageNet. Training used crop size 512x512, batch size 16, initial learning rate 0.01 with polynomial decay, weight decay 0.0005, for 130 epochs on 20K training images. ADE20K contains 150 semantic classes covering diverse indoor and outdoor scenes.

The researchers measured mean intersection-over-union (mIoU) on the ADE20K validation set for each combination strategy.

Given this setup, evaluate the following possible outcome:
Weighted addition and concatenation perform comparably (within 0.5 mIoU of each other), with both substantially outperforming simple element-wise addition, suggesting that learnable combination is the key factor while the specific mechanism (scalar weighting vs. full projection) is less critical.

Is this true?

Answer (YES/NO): NO